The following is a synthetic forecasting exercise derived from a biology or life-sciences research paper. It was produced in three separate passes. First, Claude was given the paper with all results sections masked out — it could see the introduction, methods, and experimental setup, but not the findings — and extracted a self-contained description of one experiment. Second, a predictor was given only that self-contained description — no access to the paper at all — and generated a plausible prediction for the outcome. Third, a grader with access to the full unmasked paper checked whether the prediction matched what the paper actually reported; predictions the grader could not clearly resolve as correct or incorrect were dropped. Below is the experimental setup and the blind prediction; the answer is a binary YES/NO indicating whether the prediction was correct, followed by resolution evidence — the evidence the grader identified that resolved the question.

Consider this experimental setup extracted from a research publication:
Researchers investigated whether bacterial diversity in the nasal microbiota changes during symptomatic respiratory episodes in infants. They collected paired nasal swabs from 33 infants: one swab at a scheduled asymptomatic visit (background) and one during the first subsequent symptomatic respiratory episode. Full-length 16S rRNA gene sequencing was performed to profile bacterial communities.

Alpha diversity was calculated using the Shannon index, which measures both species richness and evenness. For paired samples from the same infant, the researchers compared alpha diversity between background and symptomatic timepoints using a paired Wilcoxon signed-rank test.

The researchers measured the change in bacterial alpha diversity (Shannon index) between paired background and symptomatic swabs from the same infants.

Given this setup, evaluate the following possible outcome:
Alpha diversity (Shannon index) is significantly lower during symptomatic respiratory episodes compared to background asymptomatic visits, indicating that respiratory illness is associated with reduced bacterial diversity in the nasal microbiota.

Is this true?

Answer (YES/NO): YES